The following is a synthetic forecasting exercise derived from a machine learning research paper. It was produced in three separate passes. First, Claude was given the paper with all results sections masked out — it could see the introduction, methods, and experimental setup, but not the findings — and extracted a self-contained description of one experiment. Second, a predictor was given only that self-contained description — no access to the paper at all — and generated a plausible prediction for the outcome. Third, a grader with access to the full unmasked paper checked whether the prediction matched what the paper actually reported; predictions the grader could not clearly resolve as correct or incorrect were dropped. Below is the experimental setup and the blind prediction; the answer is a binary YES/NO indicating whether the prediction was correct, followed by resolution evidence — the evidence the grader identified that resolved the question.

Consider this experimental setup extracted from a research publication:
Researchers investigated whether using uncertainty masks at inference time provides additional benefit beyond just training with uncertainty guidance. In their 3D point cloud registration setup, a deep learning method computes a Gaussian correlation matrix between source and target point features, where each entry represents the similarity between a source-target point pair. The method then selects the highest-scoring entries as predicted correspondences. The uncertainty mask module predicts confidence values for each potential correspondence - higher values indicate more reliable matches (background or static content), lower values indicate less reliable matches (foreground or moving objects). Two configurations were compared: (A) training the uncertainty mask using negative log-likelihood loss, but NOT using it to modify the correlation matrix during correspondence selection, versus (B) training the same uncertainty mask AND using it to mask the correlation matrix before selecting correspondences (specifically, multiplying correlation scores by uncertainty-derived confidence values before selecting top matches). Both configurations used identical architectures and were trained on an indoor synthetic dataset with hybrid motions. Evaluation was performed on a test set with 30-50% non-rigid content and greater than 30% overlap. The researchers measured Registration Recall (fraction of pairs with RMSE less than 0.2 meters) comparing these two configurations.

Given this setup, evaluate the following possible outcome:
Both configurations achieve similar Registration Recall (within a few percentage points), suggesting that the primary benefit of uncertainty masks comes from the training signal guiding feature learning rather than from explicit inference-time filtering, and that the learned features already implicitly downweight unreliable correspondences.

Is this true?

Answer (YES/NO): YES